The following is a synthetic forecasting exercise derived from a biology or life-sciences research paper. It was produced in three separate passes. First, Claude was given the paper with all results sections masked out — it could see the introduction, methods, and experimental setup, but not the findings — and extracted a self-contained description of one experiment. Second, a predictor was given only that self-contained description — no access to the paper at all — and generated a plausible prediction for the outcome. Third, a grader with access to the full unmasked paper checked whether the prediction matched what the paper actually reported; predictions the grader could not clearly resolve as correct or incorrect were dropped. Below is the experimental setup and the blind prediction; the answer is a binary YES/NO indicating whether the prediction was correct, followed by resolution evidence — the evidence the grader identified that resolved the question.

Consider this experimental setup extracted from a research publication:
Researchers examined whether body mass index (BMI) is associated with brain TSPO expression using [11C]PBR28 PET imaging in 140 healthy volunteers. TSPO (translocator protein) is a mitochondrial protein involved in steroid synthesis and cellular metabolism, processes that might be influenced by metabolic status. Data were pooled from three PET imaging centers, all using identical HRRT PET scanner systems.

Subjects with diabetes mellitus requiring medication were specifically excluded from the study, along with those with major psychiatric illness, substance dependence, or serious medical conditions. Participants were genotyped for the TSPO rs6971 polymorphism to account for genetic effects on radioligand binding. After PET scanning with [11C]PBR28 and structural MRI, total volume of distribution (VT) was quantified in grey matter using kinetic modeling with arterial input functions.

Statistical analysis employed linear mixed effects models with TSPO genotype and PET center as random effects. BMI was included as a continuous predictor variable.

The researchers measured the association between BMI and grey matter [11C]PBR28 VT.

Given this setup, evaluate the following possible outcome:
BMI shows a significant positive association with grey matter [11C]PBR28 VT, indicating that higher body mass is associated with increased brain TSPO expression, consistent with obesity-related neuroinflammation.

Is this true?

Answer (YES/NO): NO